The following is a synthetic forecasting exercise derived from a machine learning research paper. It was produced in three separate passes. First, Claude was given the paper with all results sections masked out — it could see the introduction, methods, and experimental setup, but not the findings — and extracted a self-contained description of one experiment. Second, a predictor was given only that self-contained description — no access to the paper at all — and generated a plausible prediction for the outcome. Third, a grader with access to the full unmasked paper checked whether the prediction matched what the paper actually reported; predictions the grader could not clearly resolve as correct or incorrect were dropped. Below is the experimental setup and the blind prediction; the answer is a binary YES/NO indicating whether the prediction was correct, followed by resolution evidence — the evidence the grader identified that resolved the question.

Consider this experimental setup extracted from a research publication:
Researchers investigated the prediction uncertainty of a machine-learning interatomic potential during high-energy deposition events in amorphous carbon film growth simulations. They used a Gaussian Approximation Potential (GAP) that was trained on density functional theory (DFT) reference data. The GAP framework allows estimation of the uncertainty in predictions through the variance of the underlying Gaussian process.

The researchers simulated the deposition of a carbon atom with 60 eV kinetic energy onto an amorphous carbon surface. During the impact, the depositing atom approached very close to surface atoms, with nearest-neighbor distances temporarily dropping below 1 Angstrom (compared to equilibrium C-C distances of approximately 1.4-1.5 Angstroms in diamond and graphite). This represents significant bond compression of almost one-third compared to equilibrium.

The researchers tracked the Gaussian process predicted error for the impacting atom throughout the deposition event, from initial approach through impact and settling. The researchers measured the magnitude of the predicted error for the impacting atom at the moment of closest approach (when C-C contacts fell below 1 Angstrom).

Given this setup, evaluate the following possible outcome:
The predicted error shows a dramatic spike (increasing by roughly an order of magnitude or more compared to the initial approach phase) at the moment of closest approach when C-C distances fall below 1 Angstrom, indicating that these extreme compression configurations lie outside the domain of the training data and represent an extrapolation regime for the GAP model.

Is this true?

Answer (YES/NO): NO